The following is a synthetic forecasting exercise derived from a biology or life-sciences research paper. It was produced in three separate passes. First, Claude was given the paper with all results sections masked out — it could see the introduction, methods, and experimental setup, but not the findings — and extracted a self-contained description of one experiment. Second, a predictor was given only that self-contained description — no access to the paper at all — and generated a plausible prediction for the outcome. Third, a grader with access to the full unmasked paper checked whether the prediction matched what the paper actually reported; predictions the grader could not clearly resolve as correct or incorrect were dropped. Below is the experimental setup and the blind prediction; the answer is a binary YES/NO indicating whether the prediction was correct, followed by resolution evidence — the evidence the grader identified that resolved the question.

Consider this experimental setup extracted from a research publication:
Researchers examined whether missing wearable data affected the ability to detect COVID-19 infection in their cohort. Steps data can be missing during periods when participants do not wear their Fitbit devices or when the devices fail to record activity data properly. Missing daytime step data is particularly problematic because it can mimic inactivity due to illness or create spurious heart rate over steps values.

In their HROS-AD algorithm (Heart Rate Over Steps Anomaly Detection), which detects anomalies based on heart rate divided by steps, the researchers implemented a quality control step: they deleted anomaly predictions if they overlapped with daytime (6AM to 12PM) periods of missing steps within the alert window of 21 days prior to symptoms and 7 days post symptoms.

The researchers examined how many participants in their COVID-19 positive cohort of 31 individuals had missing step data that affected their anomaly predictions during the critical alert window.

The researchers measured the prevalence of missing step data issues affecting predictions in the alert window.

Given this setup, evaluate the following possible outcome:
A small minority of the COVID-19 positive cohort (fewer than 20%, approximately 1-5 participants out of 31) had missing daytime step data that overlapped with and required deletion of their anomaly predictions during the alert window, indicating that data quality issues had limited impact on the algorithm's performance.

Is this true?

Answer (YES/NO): YES